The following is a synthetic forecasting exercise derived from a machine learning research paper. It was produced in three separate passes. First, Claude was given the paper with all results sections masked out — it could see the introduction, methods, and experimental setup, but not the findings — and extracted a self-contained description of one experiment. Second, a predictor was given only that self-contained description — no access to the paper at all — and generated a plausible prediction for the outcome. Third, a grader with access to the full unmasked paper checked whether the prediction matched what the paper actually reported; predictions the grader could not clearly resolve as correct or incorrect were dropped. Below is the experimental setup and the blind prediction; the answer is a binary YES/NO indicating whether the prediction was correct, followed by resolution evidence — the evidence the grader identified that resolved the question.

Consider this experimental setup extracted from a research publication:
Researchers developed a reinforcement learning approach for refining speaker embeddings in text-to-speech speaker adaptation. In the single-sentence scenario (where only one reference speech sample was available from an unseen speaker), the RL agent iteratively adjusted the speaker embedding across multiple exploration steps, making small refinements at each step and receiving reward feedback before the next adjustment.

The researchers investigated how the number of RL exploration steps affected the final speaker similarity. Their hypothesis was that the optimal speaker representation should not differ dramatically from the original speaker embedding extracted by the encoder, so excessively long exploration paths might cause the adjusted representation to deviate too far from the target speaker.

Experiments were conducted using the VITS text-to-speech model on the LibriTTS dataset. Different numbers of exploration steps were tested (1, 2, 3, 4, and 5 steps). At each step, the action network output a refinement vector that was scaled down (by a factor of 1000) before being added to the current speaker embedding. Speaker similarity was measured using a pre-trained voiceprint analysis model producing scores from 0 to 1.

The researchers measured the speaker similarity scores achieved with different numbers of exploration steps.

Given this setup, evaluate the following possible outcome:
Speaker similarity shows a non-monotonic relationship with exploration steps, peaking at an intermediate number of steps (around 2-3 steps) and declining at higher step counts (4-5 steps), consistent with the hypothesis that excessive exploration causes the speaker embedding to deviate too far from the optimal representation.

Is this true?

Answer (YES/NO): YES